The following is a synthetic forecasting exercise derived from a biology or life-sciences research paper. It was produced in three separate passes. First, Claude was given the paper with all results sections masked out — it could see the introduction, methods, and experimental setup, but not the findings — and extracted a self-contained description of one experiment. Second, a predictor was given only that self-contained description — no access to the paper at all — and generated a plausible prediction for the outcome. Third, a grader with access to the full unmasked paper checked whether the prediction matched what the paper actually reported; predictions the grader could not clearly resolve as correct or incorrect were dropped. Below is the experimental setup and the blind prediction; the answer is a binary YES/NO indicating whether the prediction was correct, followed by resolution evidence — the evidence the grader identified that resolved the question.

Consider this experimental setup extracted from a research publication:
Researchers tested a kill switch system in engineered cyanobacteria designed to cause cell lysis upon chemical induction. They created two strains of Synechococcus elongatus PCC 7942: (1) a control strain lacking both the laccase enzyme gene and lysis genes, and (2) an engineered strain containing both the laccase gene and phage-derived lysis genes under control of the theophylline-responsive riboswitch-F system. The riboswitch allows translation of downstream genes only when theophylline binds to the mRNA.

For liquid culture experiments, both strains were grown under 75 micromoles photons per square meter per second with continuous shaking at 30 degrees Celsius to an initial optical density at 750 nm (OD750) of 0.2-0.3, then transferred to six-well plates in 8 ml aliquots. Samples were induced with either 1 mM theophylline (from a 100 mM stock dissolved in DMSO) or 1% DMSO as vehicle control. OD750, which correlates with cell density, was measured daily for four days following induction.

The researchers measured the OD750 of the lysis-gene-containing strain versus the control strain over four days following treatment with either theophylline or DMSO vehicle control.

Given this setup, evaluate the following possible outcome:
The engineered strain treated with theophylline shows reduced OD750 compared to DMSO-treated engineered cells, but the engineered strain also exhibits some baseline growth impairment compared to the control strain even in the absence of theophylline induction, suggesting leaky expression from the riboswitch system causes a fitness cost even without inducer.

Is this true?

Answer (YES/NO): NO